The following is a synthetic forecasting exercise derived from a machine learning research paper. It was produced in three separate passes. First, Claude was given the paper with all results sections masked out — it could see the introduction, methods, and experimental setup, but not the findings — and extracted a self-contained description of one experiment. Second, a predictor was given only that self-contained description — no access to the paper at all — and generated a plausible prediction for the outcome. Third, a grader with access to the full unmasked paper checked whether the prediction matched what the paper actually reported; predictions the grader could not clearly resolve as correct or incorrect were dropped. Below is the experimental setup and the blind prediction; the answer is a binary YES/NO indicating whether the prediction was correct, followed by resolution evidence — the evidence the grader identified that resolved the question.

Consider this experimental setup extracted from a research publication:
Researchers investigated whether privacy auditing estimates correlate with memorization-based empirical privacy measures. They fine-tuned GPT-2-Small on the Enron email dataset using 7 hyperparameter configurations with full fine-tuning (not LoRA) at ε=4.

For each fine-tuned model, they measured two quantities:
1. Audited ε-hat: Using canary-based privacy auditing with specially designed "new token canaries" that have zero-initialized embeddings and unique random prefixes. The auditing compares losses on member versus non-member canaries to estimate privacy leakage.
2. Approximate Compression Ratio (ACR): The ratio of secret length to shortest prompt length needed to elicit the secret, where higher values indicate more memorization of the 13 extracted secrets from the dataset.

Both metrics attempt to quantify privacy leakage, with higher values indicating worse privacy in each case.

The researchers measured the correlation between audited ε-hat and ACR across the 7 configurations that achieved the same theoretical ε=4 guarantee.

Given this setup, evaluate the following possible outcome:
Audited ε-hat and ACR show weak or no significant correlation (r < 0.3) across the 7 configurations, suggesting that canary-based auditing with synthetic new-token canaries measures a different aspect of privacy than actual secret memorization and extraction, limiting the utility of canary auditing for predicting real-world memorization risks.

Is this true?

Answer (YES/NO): YES